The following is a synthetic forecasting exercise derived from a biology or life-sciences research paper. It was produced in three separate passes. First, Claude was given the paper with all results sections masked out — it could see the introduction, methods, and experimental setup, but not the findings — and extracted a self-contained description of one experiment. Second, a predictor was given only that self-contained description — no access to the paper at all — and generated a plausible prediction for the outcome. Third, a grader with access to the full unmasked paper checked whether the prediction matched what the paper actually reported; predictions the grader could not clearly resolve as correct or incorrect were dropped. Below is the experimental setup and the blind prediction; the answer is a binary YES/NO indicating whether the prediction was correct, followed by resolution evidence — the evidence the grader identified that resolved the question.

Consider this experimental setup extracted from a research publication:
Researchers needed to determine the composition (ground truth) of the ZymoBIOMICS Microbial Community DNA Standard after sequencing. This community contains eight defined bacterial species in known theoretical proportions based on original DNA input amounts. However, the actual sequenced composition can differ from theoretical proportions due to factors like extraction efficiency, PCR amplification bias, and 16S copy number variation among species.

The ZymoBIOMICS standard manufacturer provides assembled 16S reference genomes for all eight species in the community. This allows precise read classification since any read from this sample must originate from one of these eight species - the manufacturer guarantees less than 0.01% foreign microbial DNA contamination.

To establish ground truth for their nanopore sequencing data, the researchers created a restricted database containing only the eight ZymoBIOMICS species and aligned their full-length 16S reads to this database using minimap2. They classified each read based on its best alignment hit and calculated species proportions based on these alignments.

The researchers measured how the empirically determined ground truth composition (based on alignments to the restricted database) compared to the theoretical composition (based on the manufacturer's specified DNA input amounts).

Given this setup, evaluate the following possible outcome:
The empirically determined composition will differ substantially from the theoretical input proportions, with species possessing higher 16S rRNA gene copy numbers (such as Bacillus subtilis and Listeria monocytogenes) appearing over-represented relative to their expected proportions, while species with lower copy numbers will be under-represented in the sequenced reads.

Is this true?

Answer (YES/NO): NO